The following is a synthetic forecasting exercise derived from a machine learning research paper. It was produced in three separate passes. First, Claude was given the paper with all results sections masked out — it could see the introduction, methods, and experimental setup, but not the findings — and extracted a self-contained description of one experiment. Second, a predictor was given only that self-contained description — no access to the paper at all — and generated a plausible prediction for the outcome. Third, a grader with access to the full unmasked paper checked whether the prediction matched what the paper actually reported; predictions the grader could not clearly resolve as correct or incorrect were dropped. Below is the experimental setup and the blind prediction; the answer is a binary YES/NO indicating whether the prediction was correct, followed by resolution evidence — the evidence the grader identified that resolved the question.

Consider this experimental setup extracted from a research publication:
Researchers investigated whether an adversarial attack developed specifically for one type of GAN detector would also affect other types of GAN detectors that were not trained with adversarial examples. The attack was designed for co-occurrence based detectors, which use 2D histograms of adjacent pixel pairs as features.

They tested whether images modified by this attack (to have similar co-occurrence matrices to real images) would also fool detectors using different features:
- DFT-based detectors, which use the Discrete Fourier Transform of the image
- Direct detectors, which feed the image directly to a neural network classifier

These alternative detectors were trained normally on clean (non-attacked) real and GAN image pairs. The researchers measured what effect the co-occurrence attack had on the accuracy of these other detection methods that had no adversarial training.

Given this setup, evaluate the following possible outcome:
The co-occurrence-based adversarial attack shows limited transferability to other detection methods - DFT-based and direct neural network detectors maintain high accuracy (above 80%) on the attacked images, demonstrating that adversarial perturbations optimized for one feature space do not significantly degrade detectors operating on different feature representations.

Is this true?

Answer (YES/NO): NO